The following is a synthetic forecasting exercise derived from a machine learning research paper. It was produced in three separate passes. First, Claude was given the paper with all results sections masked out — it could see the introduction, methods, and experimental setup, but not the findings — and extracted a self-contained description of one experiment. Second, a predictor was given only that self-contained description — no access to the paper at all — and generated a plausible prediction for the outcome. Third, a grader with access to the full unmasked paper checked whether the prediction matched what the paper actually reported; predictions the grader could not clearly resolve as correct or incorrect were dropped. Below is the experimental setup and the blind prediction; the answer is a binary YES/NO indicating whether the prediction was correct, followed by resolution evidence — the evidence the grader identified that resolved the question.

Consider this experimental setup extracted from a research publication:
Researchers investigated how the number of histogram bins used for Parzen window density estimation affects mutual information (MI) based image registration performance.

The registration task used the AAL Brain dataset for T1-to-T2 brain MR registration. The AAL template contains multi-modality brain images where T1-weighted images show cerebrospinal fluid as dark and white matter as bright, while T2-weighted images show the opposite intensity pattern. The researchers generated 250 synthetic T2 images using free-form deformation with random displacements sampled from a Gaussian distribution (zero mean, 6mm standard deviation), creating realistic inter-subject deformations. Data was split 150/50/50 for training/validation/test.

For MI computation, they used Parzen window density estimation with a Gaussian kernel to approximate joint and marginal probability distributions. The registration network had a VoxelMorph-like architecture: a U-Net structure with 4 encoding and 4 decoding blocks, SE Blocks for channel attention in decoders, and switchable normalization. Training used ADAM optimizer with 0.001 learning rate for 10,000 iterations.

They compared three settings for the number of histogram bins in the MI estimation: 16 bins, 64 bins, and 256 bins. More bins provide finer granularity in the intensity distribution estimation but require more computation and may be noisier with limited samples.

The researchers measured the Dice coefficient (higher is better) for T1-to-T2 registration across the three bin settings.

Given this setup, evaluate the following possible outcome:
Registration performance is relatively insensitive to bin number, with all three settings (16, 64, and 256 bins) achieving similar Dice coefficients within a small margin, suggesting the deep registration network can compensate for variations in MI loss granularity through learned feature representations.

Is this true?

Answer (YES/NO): NO